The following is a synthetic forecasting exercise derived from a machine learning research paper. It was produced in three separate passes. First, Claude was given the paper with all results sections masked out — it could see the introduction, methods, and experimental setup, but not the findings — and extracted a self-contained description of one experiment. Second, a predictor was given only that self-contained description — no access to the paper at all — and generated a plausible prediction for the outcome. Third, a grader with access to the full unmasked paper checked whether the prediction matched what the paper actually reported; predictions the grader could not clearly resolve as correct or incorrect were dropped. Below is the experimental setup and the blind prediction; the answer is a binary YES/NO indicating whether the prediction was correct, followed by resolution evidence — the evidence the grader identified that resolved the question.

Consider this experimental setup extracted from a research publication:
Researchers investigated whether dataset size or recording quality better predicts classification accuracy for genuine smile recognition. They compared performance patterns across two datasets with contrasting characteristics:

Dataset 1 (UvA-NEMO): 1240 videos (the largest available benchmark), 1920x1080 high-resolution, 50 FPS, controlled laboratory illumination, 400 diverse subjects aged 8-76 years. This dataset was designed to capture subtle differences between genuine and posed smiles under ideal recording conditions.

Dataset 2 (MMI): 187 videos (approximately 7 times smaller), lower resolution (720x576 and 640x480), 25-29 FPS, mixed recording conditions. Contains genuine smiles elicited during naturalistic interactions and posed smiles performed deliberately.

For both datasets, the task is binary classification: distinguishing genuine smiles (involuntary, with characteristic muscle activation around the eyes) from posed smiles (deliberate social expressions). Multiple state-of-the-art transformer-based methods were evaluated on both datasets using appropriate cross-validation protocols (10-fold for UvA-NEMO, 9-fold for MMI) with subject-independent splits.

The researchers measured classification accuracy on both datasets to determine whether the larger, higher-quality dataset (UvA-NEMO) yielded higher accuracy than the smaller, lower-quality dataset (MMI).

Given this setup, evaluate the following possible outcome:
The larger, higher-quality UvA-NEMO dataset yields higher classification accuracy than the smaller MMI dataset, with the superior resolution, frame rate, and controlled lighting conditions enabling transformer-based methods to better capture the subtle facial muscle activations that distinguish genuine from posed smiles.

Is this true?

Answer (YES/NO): NO